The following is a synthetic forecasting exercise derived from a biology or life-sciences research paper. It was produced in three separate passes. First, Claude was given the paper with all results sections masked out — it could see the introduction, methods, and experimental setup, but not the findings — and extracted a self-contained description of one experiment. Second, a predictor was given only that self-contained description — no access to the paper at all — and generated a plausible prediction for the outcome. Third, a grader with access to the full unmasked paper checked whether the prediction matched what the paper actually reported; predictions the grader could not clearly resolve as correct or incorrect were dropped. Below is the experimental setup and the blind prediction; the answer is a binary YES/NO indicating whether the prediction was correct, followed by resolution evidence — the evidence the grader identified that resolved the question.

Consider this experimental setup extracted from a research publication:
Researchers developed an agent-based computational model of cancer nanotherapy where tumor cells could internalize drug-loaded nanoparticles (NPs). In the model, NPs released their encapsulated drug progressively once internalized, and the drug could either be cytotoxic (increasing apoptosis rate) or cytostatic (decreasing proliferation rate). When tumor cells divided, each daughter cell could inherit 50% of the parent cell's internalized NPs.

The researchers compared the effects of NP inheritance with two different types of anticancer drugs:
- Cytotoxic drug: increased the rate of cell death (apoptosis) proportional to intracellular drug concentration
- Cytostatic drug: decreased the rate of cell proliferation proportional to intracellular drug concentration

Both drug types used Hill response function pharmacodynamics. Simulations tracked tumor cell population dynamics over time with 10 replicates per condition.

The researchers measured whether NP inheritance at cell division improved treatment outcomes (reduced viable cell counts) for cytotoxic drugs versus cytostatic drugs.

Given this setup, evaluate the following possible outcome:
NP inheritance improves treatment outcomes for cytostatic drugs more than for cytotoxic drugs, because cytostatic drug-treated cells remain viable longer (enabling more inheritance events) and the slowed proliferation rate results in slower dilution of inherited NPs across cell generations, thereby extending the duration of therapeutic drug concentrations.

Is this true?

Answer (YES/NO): NO